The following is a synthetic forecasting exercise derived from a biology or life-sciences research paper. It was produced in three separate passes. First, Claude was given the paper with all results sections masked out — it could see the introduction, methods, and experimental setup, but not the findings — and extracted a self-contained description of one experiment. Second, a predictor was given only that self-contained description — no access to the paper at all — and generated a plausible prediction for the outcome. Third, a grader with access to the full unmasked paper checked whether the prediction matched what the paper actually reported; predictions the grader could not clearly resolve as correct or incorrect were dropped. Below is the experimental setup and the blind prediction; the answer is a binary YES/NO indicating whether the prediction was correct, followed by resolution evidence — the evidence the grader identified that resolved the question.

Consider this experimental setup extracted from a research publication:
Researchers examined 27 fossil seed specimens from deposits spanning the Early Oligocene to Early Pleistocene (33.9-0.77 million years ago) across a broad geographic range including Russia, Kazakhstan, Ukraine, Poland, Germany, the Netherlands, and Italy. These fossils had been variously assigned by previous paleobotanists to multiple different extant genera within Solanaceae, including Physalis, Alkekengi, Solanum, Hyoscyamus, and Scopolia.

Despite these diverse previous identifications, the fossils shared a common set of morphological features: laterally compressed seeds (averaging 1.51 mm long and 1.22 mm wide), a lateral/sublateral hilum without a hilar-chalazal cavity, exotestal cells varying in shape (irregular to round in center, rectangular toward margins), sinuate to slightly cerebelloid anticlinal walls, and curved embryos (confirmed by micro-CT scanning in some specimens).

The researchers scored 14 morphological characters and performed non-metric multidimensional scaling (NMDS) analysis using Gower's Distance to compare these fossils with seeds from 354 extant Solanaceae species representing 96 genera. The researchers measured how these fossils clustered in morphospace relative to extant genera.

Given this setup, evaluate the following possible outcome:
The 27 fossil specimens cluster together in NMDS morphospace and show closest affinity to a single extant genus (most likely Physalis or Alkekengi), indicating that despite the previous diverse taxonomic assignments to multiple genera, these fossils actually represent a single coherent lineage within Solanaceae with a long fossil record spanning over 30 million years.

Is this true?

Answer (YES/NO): NO